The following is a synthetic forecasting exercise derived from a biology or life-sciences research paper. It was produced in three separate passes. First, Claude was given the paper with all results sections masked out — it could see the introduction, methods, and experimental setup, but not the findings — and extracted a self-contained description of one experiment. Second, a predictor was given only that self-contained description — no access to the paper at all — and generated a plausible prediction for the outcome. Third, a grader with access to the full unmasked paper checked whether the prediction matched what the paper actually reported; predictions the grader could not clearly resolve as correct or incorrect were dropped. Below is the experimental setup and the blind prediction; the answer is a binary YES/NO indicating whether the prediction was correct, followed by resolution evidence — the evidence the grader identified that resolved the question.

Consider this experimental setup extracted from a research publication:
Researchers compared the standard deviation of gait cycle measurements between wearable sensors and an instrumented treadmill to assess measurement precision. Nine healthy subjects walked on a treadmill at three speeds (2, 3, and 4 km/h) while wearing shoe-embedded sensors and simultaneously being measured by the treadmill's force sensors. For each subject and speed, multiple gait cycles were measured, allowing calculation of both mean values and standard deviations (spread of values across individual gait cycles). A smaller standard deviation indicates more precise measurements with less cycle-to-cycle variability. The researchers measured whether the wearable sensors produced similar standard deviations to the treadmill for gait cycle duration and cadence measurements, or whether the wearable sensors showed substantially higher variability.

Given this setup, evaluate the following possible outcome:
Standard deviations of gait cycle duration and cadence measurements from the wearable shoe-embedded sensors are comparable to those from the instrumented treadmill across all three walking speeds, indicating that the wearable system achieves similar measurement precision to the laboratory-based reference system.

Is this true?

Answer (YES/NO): YES